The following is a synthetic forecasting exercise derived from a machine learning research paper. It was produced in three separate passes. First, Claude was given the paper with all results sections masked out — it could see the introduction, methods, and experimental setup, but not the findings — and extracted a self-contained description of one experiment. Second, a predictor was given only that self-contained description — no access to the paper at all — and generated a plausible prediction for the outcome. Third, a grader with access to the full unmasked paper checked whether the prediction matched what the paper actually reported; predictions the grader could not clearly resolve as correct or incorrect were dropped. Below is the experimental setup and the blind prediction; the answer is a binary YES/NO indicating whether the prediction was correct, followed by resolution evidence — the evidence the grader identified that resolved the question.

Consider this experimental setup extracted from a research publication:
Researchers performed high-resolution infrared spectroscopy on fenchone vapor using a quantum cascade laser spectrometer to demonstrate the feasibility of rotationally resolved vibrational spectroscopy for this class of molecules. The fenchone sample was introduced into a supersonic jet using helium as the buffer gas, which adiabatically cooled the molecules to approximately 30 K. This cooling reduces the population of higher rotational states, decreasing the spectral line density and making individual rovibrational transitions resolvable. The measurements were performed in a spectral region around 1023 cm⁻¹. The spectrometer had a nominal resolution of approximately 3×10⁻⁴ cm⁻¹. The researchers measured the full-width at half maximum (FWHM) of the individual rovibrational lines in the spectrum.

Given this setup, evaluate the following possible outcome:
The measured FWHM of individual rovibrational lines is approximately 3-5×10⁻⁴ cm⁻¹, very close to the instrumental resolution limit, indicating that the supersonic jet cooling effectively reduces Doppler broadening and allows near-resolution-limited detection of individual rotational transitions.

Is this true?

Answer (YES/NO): NO